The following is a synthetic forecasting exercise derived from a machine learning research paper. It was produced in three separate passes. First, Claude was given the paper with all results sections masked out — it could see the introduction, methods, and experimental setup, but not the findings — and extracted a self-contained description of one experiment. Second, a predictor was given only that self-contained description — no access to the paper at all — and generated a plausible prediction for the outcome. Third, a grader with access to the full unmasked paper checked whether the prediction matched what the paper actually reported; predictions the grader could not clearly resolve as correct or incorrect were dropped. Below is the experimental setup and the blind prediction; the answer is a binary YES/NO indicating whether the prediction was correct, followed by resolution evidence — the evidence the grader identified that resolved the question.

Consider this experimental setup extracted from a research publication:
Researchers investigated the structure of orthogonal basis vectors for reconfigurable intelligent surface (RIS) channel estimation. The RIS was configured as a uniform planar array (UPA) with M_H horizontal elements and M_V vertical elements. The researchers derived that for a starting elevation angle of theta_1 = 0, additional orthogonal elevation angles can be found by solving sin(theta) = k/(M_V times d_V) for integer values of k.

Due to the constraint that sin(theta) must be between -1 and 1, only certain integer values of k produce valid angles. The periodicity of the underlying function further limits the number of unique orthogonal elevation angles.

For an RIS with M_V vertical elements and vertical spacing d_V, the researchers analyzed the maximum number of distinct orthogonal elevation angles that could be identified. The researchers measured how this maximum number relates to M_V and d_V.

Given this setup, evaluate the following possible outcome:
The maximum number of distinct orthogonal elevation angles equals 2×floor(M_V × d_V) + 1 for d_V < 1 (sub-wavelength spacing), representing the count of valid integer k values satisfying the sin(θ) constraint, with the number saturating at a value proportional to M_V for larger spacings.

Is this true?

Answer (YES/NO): NO